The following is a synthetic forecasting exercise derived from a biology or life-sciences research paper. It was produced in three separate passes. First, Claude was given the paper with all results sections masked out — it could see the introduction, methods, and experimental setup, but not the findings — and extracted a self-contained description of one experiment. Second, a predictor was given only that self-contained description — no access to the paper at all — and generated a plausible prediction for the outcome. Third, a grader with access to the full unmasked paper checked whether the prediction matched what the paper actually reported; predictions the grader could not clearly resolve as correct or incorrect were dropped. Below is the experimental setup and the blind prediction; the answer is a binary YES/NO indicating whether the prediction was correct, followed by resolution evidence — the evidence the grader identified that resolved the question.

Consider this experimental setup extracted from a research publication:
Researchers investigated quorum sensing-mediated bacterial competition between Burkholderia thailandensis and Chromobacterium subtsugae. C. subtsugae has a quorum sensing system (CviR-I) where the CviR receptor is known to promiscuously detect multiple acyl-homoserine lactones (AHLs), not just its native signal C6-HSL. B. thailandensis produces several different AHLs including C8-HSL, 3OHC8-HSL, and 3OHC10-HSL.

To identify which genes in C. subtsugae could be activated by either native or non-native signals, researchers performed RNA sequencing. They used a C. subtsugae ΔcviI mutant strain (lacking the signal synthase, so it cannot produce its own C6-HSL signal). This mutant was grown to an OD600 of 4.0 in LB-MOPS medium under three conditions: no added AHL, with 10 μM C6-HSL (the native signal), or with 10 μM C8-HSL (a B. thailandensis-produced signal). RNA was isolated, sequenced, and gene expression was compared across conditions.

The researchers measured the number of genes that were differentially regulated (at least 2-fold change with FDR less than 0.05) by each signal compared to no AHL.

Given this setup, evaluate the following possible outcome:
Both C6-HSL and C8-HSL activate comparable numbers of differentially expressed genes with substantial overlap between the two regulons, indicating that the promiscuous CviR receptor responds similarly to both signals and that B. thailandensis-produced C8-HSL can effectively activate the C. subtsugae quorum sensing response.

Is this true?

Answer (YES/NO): NO